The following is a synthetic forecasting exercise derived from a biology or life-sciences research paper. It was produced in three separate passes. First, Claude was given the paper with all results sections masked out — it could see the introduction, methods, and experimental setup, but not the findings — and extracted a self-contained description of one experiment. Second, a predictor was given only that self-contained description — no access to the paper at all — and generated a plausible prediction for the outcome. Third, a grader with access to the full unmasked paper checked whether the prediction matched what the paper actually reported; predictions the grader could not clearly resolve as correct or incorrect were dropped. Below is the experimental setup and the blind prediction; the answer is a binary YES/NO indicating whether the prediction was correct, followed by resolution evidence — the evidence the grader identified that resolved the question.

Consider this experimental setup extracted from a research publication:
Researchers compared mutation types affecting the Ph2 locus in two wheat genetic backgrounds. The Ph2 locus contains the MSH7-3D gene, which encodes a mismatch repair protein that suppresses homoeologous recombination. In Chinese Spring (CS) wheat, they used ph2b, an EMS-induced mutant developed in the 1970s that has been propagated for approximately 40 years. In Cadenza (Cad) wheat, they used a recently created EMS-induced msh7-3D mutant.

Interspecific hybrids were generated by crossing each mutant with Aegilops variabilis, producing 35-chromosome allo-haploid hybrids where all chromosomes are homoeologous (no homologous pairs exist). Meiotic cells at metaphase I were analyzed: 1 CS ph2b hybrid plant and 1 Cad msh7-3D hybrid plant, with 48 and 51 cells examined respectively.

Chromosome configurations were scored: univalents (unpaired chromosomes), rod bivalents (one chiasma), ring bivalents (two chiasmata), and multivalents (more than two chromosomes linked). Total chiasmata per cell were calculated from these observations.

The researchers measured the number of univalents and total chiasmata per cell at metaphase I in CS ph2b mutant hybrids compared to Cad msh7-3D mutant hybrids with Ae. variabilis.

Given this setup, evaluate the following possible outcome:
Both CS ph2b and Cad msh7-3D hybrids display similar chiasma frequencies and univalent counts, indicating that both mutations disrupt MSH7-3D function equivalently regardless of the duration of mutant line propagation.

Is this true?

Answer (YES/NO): NO